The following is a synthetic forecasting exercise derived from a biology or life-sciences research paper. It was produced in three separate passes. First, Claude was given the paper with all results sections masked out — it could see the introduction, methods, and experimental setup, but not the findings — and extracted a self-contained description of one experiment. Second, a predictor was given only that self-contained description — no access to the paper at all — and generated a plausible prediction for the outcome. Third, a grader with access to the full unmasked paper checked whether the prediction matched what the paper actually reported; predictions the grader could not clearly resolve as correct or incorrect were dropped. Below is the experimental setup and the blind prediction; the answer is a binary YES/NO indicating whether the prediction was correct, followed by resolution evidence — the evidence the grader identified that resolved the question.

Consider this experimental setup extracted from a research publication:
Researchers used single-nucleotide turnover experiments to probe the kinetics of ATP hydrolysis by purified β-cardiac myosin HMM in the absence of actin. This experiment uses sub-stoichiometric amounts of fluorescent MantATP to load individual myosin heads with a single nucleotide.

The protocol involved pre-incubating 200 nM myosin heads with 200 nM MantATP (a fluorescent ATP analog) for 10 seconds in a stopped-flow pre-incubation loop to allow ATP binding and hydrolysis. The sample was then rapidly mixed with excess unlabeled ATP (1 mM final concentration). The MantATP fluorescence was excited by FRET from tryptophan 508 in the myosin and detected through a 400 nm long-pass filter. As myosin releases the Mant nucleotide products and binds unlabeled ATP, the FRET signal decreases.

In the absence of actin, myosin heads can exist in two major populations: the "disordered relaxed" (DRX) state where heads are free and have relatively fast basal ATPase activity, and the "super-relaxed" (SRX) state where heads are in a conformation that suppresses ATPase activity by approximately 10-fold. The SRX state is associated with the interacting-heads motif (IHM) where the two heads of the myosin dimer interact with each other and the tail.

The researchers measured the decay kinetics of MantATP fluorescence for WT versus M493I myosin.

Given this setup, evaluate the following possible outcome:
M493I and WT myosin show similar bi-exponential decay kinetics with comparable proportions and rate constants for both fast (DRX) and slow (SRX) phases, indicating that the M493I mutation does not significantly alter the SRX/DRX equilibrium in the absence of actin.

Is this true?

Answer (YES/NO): NO